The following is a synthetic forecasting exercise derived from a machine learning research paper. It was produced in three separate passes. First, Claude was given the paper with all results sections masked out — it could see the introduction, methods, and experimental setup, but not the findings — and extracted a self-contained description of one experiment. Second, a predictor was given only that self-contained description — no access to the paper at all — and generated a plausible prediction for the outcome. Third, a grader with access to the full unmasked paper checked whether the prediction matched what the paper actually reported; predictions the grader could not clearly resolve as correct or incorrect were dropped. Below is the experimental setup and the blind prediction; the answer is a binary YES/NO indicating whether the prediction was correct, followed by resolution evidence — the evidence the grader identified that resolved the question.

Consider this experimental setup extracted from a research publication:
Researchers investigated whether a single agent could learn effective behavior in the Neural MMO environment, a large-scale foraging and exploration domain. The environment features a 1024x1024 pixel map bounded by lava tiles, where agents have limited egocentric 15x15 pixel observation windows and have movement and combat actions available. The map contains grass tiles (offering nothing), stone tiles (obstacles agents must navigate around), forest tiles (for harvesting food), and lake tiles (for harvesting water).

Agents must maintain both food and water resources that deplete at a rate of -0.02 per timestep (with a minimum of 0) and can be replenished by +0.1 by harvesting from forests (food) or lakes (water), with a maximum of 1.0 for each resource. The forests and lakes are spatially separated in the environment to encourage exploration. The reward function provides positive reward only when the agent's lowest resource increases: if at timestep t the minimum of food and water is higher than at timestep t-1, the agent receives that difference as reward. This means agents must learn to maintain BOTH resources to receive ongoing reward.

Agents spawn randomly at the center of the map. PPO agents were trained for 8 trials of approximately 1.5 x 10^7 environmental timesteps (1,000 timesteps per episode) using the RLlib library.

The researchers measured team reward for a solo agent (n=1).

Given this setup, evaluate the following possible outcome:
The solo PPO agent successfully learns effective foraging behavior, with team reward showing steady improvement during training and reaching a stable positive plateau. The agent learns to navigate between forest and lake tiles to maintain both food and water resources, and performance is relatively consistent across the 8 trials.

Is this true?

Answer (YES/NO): NO